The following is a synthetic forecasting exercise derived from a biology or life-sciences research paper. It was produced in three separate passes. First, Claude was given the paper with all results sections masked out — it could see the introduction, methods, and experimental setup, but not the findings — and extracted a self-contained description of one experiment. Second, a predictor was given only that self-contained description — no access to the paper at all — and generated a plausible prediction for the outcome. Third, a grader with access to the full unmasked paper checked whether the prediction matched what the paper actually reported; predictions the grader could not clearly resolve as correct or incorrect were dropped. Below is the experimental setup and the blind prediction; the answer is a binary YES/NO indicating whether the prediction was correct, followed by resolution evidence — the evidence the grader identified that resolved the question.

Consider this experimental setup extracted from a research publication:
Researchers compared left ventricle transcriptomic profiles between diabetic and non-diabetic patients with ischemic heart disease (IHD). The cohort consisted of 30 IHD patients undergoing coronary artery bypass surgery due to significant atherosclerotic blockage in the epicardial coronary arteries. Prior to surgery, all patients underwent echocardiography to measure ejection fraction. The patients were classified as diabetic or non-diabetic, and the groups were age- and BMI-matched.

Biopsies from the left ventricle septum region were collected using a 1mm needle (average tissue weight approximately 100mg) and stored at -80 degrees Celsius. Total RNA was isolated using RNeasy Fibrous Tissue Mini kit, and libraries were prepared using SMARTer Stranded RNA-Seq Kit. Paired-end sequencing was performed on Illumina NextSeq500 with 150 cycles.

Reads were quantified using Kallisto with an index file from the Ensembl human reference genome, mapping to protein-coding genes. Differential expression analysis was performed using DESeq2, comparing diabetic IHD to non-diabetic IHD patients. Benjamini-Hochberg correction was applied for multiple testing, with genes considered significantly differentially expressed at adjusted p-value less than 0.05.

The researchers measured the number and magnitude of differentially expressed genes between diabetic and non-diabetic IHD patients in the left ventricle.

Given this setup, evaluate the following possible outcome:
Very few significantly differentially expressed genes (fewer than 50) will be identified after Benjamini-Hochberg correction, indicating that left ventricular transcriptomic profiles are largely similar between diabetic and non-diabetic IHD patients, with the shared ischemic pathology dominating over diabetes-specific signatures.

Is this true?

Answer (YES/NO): NO